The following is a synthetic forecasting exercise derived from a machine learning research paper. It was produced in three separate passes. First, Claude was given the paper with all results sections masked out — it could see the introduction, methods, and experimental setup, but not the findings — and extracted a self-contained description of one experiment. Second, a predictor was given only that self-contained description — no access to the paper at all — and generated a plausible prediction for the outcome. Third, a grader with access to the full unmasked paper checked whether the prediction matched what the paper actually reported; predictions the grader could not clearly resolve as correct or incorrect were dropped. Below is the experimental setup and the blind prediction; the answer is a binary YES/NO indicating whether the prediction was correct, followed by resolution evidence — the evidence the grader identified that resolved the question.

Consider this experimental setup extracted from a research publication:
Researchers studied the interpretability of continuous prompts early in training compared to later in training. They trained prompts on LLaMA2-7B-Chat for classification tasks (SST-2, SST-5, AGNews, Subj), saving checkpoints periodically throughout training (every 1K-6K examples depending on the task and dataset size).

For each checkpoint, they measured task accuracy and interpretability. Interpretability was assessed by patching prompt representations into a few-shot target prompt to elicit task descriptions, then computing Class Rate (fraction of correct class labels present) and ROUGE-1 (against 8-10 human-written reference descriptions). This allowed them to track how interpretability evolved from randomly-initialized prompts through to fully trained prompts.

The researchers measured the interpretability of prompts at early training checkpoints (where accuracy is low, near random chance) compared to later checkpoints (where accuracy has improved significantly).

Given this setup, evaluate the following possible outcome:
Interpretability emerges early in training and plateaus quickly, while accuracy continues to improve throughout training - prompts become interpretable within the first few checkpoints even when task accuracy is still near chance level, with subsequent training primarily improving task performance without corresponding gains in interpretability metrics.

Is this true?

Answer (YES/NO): NO